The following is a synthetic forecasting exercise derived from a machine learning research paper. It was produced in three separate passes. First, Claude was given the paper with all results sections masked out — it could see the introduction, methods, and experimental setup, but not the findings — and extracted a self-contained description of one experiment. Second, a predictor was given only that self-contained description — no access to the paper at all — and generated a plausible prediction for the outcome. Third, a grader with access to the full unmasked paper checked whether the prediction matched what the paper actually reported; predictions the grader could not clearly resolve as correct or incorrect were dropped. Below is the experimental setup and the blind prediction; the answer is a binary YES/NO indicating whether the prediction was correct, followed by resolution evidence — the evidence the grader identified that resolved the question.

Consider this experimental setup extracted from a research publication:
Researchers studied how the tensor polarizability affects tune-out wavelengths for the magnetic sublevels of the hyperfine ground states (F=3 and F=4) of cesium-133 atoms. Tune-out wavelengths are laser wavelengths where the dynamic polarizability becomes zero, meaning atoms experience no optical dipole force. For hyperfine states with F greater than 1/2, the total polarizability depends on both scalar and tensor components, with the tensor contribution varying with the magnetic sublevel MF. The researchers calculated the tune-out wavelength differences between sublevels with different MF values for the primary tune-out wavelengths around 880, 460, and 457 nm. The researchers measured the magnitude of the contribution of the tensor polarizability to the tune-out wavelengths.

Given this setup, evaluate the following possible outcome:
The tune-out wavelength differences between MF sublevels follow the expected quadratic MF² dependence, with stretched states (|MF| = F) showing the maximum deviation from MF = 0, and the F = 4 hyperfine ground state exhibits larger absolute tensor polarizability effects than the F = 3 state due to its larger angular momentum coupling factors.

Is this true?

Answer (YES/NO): YES